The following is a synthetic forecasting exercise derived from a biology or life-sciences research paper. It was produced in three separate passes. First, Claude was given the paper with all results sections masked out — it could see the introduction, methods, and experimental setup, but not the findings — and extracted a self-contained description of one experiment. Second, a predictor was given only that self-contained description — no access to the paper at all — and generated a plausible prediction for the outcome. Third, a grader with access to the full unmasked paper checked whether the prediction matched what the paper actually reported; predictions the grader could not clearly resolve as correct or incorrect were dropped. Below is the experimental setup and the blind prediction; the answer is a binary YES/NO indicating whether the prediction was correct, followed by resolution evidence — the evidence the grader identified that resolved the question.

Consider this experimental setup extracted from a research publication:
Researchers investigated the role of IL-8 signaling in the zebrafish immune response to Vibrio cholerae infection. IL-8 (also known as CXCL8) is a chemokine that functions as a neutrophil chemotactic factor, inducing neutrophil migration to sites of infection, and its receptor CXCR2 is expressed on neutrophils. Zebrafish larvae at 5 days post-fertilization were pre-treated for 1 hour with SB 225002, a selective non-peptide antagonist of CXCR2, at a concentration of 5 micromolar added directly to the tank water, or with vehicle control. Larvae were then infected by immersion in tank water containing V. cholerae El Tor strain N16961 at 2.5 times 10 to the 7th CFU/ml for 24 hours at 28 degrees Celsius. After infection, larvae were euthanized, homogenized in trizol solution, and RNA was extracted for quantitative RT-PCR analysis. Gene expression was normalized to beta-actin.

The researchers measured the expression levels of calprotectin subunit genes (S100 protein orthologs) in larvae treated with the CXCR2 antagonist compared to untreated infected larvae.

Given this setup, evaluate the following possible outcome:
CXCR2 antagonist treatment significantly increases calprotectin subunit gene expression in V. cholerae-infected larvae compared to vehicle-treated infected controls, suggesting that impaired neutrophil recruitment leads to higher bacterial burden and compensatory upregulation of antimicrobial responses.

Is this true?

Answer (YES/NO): NO